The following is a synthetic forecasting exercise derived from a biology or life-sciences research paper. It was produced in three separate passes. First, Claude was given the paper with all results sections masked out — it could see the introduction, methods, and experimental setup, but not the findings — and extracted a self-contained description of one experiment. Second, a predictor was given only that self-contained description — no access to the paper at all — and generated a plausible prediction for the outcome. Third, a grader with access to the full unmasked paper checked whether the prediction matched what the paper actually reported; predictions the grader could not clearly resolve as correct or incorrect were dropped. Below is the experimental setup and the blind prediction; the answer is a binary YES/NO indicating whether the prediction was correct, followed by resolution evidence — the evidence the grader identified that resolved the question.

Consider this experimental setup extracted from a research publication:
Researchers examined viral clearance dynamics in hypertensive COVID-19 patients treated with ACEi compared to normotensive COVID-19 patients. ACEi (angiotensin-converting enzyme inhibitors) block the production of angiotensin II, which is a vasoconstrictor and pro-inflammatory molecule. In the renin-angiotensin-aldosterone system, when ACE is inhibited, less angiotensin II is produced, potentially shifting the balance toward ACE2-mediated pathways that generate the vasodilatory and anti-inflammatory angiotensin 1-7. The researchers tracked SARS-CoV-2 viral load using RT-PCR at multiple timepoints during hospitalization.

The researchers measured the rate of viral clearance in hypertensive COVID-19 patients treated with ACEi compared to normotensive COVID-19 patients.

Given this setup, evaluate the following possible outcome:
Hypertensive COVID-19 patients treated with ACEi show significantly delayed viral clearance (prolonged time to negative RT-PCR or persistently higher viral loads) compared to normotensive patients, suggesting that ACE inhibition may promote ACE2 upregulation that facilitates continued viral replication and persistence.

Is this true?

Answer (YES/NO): NO